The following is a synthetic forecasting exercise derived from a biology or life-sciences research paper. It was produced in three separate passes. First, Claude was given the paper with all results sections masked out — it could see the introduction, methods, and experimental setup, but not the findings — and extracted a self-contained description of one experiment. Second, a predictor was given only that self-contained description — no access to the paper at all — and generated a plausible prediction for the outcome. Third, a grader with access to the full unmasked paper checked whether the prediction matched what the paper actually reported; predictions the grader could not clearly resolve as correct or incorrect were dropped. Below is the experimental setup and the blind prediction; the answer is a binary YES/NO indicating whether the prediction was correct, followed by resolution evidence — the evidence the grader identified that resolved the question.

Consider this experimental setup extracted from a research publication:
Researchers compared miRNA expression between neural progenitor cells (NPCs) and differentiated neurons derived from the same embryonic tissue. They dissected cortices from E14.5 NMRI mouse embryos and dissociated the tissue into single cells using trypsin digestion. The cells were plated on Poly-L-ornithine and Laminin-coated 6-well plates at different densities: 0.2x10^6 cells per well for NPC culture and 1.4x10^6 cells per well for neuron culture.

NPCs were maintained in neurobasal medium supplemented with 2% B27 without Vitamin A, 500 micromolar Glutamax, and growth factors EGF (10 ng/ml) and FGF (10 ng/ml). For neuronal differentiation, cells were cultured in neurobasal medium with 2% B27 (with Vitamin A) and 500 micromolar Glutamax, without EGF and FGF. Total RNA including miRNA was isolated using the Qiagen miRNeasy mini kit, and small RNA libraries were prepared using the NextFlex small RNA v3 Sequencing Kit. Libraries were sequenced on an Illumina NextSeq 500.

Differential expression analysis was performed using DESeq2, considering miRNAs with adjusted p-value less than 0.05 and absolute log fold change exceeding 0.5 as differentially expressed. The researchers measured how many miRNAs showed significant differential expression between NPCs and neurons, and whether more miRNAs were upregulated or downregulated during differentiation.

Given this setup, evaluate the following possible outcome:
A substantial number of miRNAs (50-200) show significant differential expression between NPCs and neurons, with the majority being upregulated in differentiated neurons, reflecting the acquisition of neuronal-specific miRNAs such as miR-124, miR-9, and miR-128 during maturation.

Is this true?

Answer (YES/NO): NO